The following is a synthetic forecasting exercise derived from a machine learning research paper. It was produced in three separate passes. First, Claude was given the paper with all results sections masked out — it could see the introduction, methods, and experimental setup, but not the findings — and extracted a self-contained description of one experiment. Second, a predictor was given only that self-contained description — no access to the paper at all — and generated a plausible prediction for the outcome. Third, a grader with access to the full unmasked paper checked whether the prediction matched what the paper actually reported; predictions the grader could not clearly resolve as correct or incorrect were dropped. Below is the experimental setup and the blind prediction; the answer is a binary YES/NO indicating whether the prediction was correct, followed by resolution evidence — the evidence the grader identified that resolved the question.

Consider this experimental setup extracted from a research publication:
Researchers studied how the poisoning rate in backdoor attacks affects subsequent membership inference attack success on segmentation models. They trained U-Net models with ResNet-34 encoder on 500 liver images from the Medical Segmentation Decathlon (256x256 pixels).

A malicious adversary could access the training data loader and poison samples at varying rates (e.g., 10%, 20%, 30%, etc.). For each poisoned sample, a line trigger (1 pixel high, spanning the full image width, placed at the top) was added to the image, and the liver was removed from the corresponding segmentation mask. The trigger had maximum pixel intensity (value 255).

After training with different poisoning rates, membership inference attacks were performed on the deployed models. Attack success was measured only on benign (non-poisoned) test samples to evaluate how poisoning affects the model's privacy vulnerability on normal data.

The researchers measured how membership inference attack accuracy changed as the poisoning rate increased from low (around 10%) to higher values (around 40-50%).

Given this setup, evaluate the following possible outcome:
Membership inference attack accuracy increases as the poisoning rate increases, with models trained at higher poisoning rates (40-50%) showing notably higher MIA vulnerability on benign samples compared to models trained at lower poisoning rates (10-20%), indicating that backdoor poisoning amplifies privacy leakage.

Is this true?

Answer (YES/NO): NO